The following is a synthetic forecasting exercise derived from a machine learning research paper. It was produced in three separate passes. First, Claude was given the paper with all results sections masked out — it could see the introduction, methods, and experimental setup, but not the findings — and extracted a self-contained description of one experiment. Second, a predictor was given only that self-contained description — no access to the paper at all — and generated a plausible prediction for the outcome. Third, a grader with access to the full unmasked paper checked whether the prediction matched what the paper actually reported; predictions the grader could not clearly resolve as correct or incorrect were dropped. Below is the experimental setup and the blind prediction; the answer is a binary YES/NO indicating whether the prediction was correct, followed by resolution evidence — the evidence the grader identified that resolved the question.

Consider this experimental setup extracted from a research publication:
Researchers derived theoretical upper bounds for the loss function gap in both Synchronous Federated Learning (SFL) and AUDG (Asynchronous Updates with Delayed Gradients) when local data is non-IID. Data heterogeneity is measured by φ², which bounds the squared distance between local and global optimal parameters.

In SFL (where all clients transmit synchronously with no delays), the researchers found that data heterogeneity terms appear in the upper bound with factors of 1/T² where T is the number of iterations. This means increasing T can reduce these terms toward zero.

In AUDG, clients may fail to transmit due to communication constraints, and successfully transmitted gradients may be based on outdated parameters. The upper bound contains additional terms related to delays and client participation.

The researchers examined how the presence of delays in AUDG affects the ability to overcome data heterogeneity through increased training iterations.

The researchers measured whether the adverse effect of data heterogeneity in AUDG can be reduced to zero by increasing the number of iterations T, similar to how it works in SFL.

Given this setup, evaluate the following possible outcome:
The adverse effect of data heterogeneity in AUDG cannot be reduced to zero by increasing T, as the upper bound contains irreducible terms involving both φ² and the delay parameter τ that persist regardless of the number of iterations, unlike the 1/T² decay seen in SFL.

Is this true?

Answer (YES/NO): YES